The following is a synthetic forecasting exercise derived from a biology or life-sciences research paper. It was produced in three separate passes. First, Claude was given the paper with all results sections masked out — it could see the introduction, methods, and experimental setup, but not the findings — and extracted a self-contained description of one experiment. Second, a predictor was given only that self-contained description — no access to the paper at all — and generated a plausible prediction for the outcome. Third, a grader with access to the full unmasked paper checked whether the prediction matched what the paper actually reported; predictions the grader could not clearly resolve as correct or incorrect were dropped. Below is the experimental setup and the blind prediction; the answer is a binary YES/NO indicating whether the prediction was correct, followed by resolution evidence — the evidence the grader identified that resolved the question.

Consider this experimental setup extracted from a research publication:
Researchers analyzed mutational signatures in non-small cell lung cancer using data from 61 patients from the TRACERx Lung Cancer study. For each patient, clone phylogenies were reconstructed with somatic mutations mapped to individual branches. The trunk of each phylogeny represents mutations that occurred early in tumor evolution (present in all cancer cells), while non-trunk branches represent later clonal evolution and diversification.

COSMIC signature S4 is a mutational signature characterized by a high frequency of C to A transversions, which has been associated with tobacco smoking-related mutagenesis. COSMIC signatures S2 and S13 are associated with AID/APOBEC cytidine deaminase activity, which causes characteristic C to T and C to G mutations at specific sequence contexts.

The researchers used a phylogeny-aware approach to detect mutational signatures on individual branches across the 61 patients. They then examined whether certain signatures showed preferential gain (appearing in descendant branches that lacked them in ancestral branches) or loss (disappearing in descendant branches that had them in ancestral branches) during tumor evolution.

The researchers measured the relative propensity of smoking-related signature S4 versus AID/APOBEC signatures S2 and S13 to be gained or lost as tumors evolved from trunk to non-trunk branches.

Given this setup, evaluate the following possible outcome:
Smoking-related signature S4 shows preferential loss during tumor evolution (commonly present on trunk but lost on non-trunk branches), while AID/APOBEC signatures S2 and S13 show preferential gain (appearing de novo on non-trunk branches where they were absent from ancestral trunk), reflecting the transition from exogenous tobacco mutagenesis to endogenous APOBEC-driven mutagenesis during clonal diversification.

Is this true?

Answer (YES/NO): YES